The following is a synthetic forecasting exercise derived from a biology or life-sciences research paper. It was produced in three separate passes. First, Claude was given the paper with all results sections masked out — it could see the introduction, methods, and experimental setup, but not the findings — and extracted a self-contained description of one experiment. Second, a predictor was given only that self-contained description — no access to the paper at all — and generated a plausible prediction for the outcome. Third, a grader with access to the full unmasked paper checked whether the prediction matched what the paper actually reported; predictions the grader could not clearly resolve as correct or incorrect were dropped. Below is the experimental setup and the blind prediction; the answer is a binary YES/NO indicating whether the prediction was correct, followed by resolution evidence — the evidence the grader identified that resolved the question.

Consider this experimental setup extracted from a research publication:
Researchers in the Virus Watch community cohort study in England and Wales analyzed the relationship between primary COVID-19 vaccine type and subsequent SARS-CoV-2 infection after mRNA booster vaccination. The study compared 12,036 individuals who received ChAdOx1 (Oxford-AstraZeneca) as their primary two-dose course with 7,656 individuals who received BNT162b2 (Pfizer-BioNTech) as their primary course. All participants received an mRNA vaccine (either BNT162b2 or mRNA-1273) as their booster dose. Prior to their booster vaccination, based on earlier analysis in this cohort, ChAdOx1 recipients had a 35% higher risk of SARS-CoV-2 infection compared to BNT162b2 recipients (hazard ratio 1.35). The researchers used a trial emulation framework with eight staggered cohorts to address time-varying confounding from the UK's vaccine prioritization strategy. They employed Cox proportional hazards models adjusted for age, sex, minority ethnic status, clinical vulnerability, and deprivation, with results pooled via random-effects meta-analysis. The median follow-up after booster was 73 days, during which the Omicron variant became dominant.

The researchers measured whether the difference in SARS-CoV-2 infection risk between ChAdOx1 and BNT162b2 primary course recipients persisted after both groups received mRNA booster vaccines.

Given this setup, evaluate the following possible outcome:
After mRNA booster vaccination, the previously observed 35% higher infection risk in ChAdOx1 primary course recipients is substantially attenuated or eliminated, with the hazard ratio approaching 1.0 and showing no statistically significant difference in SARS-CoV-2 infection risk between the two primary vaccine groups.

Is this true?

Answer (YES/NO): YES